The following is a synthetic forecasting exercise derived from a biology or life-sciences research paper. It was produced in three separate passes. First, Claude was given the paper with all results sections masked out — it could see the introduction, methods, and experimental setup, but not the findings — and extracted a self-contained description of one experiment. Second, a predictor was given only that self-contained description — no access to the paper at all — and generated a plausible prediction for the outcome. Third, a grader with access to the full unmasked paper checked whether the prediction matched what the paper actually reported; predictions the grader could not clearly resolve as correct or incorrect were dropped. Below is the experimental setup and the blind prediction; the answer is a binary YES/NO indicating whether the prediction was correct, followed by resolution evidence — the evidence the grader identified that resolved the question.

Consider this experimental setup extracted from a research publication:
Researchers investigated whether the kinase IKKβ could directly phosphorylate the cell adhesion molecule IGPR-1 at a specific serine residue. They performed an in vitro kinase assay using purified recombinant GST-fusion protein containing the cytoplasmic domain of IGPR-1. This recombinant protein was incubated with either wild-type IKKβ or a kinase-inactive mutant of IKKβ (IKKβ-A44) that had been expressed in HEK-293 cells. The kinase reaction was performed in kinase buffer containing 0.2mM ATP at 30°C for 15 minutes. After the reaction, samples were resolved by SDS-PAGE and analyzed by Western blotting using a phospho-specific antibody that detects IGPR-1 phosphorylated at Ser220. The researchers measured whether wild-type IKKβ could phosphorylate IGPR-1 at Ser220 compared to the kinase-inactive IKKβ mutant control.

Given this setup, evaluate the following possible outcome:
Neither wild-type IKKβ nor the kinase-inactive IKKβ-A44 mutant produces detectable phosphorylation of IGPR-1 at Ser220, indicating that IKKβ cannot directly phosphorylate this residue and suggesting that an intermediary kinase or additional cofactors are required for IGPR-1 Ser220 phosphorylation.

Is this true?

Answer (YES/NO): NO